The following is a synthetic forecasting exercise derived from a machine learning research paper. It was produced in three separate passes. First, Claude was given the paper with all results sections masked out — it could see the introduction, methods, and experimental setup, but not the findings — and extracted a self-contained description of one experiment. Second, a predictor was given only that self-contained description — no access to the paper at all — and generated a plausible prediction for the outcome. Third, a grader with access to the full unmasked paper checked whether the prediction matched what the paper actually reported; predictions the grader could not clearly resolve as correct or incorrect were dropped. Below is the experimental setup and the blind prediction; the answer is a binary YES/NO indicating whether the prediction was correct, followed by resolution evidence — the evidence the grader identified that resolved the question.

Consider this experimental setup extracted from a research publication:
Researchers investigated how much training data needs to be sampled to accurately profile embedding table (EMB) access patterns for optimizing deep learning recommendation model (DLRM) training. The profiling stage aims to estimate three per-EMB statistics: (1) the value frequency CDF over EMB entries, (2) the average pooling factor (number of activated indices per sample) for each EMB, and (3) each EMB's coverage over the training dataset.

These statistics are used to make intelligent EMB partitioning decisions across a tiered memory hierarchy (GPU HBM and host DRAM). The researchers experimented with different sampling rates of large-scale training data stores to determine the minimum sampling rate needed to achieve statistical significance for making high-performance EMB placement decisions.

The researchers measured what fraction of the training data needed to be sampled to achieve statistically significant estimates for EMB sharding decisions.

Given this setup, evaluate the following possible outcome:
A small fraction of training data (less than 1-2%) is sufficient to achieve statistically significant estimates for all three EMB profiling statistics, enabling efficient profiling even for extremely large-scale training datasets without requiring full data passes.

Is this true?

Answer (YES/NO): YES